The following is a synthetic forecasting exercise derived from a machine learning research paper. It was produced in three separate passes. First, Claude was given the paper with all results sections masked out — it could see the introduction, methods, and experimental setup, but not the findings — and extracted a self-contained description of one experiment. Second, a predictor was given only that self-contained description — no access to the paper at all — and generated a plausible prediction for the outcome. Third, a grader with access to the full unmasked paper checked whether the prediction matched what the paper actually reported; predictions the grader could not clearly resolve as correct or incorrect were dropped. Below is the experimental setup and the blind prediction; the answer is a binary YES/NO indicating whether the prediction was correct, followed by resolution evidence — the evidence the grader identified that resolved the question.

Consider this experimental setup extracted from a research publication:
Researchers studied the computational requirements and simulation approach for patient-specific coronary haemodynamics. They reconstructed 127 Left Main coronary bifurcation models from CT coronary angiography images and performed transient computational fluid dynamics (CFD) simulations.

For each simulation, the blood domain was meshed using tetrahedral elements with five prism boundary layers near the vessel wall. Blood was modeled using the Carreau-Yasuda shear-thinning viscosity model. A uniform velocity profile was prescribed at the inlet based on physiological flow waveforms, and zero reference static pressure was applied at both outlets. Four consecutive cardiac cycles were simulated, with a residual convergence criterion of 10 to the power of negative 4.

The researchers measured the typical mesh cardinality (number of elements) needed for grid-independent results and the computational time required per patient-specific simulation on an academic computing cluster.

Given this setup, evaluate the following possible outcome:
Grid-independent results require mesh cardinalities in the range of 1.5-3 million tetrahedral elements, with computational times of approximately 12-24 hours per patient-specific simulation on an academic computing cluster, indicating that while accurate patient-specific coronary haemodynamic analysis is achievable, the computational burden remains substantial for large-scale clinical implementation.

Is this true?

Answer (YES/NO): NO